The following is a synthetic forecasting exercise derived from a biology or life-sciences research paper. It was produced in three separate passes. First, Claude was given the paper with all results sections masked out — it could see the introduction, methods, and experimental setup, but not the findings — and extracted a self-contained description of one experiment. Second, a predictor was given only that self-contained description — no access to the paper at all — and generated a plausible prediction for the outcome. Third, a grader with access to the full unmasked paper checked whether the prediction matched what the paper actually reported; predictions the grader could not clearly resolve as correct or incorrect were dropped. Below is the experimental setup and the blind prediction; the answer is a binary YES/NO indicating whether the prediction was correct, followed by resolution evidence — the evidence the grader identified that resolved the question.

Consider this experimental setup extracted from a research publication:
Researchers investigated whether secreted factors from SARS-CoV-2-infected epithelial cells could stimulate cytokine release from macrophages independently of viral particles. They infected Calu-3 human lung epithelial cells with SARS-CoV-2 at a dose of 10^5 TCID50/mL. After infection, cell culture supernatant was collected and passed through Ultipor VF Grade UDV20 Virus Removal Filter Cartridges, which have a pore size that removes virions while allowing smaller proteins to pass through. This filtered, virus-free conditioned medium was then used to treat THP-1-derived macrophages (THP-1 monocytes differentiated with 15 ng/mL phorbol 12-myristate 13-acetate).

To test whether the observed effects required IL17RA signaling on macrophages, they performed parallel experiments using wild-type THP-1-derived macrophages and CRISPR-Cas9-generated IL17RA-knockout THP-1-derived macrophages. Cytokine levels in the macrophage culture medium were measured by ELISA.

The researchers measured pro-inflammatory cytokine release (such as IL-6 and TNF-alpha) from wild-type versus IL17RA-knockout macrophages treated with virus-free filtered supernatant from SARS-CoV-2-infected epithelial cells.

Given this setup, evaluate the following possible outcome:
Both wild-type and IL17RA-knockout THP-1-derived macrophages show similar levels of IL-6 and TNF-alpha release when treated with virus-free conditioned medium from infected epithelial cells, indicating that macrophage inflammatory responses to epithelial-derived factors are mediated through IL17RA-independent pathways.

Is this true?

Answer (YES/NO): NO